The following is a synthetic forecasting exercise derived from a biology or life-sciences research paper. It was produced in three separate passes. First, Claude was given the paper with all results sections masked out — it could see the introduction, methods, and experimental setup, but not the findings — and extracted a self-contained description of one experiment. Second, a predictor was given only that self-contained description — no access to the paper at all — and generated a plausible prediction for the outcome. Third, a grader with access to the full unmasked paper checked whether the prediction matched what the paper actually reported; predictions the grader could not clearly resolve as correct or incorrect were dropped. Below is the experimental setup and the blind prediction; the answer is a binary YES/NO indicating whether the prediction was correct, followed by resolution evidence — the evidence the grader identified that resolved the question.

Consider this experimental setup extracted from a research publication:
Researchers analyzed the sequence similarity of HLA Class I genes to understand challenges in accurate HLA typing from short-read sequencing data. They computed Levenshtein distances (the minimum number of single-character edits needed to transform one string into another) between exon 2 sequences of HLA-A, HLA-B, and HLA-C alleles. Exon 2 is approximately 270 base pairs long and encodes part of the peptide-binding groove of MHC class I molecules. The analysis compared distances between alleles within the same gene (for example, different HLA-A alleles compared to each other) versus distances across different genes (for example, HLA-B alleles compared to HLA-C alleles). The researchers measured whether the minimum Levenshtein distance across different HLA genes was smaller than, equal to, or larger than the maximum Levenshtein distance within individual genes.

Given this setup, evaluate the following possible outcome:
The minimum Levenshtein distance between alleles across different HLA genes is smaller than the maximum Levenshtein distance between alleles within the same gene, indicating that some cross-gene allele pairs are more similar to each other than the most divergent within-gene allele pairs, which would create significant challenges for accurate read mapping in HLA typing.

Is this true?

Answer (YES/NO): YES